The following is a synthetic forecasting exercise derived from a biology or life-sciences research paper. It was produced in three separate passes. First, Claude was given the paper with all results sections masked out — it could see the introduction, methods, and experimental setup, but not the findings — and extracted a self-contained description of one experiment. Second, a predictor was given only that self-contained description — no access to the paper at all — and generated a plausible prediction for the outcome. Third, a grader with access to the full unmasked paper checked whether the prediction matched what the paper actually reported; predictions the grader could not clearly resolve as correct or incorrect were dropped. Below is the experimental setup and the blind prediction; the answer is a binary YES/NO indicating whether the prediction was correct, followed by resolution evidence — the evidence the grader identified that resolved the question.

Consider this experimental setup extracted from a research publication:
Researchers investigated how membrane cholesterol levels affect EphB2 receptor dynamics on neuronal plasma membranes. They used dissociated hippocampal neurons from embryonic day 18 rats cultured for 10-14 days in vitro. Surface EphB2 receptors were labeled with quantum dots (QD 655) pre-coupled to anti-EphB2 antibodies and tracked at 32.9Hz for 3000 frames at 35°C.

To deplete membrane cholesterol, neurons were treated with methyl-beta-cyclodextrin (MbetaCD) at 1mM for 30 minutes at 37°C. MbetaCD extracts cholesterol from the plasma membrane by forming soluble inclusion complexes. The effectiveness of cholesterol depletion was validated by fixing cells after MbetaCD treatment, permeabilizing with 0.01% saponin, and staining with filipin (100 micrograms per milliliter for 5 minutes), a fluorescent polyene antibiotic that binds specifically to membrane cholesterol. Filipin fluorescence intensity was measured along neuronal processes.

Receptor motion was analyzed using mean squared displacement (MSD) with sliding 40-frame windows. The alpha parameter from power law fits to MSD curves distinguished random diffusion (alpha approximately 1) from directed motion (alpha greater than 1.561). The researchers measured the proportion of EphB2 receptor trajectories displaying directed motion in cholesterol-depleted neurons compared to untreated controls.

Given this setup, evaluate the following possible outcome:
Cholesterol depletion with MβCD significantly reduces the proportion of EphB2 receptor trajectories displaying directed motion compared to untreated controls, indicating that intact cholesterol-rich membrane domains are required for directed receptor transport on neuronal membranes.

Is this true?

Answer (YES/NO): NO